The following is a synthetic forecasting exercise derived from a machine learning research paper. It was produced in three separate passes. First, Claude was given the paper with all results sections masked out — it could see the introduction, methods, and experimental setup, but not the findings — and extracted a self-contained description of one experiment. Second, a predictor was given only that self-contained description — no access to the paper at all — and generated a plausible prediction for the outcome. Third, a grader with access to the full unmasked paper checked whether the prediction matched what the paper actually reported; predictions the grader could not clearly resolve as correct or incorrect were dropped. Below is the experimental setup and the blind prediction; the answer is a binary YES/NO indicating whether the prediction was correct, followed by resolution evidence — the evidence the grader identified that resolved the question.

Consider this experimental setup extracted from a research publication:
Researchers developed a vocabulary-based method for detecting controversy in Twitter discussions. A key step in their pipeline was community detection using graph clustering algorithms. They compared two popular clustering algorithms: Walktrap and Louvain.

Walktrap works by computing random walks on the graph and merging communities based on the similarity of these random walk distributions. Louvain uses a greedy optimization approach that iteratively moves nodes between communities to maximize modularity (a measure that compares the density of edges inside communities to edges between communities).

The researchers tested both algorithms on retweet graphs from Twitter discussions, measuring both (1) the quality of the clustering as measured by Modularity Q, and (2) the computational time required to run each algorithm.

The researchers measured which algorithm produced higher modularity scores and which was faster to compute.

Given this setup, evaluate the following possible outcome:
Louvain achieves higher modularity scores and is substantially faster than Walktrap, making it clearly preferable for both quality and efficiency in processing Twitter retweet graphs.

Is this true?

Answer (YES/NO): NO